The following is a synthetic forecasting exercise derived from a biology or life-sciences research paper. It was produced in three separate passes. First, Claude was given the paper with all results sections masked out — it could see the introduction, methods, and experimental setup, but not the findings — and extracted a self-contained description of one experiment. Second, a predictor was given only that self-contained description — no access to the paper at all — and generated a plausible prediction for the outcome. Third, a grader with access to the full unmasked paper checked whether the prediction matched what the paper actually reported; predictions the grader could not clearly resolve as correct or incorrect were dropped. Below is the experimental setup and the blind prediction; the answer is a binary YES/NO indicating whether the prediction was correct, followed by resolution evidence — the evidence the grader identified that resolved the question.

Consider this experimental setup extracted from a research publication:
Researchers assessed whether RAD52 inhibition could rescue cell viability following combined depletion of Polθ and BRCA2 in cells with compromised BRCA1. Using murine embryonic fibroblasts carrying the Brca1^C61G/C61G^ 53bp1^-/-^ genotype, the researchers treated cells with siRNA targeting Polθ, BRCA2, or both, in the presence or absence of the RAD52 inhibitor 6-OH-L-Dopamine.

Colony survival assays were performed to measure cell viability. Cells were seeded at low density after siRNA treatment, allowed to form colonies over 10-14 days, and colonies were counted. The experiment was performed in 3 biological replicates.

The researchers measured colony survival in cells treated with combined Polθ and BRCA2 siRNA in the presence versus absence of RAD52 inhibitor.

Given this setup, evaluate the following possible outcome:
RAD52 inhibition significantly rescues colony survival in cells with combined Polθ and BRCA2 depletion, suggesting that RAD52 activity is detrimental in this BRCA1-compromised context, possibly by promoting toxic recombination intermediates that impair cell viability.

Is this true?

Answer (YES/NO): YES